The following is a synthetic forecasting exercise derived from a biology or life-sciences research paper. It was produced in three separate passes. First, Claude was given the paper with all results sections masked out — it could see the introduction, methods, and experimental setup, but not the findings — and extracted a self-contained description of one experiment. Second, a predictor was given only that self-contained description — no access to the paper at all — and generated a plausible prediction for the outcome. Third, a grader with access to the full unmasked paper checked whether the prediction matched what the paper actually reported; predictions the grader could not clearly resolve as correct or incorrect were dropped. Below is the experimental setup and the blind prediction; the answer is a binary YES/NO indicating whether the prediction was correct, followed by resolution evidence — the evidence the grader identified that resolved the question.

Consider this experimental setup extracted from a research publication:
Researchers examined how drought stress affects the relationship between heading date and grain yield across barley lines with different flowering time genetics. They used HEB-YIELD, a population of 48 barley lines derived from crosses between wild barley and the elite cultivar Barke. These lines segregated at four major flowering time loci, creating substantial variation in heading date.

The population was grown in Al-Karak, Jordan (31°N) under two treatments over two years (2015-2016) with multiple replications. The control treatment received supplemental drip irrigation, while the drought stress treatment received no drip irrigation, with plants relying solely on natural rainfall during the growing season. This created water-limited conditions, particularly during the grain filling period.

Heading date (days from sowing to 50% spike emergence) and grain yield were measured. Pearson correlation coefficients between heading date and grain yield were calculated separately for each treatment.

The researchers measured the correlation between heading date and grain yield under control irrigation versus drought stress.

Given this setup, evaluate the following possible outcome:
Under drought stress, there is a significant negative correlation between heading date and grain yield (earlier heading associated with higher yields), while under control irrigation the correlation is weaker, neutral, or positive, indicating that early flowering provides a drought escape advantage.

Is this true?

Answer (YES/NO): YES